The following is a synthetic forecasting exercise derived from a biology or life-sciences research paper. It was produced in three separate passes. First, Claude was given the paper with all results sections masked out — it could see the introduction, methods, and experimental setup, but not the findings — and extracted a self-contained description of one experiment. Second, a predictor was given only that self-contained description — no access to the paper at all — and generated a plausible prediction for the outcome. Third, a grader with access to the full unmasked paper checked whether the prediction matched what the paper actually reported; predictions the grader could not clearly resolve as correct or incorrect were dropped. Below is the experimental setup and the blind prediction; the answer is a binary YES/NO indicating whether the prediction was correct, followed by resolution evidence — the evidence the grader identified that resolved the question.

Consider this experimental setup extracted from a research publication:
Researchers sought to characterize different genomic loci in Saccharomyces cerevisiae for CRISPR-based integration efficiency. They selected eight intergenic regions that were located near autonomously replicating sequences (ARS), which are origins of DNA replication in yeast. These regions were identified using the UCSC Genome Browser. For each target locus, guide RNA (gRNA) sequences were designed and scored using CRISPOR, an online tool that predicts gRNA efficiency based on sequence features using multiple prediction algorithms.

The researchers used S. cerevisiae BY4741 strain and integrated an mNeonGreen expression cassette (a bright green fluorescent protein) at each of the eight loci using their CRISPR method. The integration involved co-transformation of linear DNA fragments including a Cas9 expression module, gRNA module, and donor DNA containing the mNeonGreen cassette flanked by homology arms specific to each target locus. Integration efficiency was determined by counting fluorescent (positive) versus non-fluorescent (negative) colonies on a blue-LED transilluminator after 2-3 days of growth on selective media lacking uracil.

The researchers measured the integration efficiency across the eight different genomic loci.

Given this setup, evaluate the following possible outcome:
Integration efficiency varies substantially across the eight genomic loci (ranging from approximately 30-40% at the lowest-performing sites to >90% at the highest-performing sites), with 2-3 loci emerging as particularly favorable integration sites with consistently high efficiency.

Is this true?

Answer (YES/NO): NO